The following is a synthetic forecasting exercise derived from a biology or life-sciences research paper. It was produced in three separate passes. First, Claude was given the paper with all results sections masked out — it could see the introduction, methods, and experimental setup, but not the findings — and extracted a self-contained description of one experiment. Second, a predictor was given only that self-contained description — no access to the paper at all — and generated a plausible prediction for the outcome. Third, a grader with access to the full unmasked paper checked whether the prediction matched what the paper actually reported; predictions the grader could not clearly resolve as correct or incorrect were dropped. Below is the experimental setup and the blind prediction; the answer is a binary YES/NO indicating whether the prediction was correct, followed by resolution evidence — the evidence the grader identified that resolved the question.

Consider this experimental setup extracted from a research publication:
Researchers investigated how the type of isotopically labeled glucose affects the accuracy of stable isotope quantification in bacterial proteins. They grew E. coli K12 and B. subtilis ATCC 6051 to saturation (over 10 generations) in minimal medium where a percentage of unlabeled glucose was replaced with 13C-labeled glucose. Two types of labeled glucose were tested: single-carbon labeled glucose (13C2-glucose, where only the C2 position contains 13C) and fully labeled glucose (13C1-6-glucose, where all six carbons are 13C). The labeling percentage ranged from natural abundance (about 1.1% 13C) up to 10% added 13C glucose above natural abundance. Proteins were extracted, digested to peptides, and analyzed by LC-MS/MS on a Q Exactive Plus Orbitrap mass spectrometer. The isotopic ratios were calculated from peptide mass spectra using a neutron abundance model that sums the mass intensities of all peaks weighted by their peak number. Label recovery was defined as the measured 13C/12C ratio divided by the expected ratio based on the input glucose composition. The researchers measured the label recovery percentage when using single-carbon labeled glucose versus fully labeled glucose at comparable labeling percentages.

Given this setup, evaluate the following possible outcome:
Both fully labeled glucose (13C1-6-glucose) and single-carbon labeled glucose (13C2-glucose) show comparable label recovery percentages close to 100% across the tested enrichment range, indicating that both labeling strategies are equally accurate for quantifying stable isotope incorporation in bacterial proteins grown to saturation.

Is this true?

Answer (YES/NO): NO